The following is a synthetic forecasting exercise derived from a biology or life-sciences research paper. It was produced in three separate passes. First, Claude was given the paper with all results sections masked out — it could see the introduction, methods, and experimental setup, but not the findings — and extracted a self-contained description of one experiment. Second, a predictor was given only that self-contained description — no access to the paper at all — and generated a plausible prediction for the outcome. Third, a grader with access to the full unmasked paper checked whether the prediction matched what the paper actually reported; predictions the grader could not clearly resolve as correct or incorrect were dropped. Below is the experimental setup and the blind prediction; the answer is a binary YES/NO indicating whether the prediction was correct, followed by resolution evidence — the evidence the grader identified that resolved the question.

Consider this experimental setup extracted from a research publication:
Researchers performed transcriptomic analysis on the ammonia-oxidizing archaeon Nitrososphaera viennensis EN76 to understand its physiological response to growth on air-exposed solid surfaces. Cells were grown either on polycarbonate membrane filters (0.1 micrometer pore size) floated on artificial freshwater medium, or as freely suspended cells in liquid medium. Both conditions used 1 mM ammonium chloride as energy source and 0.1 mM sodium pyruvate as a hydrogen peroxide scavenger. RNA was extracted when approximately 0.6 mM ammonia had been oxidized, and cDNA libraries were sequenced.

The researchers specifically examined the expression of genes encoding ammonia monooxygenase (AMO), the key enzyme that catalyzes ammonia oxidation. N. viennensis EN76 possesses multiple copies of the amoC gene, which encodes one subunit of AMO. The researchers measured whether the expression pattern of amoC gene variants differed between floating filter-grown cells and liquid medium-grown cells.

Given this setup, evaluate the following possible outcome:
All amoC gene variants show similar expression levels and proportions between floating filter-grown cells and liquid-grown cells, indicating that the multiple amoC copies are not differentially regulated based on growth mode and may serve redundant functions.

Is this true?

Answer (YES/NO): NO